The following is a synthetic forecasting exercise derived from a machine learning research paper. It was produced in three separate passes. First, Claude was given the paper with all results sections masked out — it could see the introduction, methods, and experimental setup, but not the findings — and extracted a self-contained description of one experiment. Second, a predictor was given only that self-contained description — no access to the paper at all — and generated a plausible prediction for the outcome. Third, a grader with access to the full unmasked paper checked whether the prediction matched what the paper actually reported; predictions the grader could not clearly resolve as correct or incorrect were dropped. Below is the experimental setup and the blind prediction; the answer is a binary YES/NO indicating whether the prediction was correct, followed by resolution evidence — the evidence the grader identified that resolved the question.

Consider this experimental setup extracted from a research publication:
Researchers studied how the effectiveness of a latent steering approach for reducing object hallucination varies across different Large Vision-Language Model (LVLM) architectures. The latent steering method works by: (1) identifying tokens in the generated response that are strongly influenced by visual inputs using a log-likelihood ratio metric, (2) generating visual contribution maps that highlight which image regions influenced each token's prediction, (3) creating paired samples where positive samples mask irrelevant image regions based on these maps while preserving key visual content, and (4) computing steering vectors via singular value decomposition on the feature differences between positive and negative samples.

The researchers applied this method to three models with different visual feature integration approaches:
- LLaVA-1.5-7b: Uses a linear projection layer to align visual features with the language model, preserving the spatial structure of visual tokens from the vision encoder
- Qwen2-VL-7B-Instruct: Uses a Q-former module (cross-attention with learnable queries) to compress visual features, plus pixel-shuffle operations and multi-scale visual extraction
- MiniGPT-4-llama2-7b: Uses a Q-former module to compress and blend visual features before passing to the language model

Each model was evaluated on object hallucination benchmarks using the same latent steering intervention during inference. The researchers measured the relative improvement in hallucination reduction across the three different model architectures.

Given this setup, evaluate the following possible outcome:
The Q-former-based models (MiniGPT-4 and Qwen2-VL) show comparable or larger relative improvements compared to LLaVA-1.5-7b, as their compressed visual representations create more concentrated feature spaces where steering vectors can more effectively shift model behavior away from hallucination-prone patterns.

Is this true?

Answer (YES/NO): NO